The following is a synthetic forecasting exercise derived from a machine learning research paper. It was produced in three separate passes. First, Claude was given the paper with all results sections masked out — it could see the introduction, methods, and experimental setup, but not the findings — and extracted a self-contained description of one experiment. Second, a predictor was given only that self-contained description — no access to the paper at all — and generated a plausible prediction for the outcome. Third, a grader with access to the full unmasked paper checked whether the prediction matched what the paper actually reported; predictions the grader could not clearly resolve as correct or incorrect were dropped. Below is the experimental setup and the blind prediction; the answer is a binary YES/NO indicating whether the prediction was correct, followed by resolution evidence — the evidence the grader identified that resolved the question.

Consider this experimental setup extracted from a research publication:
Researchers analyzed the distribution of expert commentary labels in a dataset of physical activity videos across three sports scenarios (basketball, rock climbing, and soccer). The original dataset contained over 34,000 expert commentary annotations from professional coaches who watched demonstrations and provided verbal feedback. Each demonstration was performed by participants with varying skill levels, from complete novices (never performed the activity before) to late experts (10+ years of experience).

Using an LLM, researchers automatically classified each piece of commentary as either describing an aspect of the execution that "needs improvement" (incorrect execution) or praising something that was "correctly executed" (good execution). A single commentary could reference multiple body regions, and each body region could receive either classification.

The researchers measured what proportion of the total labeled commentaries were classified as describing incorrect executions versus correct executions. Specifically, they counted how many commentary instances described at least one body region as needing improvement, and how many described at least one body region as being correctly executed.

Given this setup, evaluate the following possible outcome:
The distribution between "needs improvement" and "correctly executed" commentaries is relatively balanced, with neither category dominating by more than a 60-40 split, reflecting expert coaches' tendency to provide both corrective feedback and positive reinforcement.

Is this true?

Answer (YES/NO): YES